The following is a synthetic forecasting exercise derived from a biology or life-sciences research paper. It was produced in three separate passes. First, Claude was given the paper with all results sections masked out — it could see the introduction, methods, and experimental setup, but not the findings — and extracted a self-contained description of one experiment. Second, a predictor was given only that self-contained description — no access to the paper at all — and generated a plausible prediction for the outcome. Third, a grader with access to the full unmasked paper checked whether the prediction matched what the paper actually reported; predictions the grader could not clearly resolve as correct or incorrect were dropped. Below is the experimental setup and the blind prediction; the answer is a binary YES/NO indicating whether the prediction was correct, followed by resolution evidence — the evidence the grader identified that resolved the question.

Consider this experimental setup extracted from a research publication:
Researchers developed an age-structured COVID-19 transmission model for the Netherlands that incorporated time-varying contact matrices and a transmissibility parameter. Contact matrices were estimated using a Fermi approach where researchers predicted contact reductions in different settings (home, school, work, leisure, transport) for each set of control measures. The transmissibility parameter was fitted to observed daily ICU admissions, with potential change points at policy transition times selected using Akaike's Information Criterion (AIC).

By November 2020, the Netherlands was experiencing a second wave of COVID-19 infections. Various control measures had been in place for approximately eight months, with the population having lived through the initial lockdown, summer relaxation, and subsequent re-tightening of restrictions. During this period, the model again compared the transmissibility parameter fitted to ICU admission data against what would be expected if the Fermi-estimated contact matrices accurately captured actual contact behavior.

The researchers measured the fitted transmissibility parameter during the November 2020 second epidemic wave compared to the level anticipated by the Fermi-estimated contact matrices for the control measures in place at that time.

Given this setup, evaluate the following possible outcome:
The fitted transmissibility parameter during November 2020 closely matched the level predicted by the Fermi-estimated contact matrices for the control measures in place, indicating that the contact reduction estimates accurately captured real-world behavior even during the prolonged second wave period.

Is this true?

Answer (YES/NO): NO